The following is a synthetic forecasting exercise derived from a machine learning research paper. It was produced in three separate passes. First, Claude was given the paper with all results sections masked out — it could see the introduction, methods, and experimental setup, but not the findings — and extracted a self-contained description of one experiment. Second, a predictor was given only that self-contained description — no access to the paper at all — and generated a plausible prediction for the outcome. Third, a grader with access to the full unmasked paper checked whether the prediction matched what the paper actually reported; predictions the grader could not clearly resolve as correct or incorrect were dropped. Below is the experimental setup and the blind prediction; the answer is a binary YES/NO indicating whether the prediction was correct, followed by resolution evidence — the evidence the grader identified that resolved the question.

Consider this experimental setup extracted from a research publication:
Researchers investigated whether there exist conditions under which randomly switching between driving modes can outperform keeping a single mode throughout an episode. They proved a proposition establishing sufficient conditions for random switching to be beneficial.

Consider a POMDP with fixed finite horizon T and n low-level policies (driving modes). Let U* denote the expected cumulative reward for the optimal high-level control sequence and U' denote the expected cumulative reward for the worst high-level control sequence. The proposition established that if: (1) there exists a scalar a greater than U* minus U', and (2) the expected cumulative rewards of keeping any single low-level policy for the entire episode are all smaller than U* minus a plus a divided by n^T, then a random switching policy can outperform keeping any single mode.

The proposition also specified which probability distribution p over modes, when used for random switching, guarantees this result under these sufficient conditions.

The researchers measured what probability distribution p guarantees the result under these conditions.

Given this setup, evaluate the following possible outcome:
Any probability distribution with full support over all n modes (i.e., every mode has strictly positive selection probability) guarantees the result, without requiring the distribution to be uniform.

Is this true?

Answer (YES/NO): NO